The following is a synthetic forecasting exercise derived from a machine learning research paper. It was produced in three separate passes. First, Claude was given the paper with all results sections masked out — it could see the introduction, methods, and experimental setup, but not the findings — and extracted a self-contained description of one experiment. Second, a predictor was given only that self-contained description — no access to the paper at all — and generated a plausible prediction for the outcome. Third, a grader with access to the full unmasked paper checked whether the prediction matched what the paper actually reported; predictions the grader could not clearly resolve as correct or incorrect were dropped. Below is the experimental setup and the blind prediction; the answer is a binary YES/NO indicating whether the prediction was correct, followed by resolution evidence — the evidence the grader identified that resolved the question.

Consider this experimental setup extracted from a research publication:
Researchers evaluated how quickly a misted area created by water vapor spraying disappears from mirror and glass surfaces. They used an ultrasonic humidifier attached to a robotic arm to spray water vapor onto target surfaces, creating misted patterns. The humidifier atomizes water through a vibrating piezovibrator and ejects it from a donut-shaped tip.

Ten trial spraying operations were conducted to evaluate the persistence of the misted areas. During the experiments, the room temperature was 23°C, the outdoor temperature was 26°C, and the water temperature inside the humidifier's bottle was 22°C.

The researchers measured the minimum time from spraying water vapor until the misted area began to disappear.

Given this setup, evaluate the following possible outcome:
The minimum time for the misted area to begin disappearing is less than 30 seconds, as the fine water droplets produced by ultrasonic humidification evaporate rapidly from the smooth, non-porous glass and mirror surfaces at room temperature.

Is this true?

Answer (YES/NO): YES